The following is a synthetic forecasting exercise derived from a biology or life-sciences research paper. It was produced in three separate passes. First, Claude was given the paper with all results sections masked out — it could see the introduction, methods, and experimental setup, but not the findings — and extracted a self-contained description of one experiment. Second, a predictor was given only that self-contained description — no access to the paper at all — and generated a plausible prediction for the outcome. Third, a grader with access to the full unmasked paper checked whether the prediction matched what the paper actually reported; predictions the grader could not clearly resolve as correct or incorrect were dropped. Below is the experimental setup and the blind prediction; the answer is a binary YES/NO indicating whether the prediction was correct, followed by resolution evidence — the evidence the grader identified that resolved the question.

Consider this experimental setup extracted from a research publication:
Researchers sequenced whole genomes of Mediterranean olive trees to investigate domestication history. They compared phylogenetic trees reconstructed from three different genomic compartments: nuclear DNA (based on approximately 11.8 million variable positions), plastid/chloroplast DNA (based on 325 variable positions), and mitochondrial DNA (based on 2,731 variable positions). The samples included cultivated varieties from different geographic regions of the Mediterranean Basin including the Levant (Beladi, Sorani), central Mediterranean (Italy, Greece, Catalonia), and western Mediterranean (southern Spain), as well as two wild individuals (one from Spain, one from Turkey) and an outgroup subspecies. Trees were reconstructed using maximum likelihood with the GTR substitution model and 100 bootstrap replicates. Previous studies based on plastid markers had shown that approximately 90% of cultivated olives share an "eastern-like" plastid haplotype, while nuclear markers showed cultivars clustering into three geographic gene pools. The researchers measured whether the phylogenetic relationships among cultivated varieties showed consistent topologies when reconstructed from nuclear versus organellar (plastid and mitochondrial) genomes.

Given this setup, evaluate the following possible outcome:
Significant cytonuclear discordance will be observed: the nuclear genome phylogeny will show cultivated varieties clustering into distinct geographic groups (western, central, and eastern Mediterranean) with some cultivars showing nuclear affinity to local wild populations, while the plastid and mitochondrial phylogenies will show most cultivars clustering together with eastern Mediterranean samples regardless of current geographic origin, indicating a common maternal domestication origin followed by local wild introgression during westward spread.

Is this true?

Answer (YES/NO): NO